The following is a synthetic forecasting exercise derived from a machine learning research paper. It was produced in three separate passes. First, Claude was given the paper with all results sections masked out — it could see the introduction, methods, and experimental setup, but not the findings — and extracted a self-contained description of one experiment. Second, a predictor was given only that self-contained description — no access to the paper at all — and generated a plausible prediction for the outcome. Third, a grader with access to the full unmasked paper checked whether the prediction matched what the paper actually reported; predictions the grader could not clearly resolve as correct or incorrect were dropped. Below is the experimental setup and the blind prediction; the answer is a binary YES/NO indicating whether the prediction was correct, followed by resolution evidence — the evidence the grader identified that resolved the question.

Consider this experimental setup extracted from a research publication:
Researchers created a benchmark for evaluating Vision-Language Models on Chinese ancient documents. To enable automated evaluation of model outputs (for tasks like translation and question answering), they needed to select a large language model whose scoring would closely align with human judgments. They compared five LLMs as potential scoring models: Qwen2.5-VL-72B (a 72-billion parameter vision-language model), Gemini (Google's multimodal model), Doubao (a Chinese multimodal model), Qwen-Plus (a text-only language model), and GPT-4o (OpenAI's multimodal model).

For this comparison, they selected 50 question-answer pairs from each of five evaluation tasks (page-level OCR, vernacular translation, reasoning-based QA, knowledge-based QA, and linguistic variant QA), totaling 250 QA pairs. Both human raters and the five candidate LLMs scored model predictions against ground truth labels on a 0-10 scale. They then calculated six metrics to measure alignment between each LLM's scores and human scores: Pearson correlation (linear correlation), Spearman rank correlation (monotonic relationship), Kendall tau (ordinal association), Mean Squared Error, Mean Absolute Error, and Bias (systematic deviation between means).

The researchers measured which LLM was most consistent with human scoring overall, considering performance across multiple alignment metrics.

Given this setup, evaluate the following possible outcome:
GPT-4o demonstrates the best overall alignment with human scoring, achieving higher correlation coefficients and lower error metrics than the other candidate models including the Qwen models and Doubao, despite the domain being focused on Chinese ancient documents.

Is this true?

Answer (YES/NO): NO